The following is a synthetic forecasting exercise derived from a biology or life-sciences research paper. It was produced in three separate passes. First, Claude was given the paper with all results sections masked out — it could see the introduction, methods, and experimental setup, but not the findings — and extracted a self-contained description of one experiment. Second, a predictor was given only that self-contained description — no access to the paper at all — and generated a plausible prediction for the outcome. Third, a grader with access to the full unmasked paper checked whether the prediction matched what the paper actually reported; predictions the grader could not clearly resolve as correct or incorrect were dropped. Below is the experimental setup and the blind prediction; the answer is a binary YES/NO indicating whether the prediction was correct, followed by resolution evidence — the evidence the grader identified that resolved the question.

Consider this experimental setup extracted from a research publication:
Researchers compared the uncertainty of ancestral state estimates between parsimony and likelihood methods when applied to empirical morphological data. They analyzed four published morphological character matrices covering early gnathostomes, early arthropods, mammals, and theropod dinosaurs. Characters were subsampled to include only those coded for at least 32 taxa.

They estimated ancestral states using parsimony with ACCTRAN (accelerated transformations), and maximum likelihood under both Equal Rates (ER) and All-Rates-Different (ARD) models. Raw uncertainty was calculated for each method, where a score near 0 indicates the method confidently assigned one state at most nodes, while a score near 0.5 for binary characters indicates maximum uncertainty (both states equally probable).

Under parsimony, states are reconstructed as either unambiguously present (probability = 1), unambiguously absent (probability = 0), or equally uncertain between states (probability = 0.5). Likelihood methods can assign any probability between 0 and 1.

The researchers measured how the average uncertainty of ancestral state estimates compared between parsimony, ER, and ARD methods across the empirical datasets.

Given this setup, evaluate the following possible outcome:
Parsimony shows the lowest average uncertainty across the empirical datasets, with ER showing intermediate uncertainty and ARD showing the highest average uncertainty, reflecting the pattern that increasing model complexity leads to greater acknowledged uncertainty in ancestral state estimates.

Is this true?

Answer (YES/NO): YES